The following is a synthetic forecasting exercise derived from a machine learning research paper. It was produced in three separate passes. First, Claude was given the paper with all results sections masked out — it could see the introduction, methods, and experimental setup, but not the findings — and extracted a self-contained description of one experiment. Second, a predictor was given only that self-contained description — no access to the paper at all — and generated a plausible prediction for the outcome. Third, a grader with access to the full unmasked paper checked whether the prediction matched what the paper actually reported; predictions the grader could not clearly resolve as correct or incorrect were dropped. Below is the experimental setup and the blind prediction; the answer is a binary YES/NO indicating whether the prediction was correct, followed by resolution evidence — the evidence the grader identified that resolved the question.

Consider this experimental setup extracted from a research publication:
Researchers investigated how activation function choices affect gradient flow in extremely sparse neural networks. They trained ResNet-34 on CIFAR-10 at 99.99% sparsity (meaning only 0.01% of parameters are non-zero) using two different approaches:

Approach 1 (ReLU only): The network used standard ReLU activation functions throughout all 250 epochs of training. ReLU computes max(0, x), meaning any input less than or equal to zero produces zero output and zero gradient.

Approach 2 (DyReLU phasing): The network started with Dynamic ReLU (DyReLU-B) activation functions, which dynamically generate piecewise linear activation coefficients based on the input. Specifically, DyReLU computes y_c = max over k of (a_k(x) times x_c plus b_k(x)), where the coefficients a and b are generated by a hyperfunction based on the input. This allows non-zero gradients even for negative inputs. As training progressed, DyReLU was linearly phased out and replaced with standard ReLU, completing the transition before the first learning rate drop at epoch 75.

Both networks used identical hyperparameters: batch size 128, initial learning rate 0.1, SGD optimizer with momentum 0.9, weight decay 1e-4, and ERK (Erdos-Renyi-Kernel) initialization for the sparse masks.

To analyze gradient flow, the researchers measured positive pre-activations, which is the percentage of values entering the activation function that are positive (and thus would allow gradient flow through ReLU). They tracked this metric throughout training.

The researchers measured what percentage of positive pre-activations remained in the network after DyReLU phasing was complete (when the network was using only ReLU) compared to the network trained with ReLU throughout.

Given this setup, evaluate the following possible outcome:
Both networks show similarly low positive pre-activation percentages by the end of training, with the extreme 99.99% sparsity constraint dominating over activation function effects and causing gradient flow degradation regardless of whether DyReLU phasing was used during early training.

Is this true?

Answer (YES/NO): NO